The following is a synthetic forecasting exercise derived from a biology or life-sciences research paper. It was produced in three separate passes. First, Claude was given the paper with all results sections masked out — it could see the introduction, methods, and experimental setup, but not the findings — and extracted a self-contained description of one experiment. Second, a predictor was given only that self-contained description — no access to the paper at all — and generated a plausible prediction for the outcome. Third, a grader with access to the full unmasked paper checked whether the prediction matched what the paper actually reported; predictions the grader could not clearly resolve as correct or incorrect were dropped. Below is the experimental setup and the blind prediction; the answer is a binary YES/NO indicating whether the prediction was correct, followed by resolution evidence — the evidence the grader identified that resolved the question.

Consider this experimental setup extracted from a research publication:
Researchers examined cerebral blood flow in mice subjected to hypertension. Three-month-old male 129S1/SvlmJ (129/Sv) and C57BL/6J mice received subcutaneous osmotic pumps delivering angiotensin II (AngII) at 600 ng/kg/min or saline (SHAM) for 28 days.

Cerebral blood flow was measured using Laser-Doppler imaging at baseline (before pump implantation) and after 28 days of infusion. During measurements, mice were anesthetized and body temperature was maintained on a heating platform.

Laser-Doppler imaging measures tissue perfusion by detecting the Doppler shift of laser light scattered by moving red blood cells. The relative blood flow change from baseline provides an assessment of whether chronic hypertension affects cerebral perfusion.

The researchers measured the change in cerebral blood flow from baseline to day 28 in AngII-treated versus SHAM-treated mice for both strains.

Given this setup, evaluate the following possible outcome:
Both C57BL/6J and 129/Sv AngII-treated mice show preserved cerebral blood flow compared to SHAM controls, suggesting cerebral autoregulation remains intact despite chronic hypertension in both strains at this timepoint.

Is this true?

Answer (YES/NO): NO